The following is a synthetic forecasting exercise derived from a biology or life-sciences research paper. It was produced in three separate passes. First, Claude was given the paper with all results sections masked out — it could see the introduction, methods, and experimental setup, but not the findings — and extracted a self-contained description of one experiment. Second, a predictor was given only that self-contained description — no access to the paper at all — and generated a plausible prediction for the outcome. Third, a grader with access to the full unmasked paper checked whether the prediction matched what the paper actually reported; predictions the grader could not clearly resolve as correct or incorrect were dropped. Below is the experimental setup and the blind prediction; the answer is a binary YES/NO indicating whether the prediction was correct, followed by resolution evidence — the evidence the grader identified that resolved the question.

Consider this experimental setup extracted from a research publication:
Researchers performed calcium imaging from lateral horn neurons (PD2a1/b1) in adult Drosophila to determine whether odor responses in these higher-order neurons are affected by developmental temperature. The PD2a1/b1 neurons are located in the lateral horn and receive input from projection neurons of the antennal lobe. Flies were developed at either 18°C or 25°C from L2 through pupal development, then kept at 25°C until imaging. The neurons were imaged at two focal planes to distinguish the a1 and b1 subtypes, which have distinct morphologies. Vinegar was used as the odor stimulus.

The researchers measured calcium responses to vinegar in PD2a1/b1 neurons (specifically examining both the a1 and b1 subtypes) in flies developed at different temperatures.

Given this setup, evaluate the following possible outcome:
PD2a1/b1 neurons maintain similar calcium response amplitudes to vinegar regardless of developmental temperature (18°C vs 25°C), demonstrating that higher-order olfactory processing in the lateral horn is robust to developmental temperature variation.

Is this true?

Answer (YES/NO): NO